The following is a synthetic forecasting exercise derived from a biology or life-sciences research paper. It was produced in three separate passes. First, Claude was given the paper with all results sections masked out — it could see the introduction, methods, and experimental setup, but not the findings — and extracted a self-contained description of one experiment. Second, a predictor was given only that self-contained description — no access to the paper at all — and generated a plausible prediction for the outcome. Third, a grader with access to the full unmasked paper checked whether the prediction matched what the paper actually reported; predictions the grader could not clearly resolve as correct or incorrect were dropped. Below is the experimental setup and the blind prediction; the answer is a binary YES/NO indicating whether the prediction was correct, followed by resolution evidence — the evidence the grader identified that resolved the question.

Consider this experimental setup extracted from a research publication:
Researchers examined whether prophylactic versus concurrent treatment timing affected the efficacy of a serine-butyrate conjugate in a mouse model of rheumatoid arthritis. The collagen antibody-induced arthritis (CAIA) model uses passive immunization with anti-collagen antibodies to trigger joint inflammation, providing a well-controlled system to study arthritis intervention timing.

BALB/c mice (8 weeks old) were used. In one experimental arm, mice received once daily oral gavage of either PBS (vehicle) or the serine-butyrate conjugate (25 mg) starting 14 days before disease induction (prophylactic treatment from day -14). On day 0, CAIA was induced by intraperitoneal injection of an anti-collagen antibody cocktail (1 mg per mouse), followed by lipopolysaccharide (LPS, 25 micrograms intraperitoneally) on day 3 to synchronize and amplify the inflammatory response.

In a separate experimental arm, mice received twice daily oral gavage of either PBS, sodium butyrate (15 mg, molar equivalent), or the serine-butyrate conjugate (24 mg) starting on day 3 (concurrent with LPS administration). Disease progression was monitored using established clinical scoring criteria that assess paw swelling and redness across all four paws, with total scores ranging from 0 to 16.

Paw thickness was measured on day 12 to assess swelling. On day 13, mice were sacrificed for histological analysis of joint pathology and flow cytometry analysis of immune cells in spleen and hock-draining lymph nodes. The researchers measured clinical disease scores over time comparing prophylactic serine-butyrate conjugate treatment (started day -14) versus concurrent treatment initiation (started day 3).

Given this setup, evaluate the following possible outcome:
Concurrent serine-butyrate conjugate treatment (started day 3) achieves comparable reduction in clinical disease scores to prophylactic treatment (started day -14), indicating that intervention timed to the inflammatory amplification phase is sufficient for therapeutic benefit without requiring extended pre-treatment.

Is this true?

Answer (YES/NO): YES